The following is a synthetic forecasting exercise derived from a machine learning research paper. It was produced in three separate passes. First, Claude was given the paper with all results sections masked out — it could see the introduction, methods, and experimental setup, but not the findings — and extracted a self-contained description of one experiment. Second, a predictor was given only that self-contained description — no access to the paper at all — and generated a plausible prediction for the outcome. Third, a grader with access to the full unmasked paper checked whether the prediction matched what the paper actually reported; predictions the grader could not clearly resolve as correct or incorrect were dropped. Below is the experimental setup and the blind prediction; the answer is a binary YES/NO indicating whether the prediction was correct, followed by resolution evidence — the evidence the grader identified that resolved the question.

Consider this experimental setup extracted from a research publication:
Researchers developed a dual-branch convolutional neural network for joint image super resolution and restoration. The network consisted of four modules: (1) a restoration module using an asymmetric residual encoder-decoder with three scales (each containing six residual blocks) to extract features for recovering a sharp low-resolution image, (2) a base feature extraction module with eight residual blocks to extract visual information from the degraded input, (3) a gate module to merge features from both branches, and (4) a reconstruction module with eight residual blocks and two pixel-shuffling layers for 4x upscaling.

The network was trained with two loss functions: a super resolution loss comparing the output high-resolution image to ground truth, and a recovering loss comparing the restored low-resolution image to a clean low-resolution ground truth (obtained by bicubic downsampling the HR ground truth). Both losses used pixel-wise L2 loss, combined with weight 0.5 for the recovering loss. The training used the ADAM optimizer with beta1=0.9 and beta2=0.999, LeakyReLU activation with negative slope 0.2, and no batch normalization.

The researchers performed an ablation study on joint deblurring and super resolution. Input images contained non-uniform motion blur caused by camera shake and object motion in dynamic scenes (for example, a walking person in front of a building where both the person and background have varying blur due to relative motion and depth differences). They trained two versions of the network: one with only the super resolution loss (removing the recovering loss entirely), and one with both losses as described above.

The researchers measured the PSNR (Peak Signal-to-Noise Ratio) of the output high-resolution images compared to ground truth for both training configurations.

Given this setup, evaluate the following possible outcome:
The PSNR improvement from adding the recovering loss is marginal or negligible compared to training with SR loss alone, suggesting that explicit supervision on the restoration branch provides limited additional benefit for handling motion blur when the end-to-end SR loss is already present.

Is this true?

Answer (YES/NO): YES